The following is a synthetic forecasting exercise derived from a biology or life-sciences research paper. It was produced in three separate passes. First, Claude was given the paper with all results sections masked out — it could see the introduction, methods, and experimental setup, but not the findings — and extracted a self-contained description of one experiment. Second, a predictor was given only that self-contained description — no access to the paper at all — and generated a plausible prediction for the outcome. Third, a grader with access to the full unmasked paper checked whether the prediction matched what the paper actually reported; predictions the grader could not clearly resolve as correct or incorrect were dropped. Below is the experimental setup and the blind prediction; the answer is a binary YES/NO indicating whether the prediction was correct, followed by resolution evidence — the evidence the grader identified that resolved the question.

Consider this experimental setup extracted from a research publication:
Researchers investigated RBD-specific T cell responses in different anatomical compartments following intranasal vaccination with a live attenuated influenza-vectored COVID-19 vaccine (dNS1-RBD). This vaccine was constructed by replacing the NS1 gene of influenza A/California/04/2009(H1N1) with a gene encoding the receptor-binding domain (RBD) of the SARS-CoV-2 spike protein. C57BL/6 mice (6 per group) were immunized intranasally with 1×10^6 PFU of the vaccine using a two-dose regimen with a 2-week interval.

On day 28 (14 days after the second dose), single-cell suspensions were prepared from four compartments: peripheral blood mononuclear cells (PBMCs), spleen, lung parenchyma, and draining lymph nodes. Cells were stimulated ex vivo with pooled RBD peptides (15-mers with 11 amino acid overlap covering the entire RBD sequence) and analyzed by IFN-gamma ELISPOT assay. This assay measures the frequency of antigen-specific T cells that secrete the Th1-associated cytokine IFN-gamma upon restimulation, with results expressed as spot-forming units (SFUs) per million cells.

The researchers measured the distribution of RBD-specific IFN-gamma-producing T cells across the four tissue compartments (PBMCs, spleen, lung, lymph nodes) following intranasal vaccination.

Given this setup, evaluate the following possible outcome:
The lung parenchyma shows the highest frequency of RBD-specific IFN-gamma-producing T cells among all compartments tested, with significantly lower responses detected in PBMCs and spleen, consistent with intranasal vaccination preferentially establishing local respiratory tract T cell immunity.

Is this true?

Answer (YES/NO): YES